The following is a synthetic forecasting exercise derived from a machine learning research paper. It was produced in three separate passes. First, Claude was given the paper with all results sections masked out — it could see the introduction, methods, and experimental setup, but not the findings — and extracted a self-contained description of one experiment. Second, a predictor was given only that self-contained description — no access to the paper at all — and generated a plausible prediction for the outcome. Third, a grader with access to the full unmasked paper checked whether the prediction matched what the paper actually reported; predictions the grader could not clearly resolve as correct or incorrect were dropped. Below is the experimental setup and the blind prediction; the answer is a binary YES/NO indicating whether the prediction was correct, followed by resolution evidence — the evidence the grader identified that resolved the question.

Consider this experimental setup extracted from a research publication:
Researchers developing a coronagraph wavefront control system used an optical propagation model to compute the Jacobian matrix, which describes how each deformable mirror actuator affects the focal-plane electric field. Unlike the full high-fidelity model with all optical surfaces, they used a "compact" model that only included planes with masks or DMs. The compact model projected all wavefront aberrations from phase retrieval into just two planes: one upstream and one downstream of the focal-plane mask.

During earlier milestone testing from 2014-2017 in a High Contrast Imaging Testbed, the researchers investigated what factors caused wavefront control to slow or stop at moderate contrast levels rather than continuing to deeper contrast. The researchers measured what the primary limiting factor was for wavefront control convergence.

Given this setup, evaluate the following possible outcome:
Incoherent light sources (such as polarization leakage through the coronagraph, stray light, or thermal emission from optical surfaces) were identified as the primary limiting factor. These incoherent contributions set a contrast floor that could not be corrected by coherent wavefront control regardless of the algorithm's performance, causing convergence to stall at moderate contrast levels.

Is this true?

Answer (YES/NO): NO